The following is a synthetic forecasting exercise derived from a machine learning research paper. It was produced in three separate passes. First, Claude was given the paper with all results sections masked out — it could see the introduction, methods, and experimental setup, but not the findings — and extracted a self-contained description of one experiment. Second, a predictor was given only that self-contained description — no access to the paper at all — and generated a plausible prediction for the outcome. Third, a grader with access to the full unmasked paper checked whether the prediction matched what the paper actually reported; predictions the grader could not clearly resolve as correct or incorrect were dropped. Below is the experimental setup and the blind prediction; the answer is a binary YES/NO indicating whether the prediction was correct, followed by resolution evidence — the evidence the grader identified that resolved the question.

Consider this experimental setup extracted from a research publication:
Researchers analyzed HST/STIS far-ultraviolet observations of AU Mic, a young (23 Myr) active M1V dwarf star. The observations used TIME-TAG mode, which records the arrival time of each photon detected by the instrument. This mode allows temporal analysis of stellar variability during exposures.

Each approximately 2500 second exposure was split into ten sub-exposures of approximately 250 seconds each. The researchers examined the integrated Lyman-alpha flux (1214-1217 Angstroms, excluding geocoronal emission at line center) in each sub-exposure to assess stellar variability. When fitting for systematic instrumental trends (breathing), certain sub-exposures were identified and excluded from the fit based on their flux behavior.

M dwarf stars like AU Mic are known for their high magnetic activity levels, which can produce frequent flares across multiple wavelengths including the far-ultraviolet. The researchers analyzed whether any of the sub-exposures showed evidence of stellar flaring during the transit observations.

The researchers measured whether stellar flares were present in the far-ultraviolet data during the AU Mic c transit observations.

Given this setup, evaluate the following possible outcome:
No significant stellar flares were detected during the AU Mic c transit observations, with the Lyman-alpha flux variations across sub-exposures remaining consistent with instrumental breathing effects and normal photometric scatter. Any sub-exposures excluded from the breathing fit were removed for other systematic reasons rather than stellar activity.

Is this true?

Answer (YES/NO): NO